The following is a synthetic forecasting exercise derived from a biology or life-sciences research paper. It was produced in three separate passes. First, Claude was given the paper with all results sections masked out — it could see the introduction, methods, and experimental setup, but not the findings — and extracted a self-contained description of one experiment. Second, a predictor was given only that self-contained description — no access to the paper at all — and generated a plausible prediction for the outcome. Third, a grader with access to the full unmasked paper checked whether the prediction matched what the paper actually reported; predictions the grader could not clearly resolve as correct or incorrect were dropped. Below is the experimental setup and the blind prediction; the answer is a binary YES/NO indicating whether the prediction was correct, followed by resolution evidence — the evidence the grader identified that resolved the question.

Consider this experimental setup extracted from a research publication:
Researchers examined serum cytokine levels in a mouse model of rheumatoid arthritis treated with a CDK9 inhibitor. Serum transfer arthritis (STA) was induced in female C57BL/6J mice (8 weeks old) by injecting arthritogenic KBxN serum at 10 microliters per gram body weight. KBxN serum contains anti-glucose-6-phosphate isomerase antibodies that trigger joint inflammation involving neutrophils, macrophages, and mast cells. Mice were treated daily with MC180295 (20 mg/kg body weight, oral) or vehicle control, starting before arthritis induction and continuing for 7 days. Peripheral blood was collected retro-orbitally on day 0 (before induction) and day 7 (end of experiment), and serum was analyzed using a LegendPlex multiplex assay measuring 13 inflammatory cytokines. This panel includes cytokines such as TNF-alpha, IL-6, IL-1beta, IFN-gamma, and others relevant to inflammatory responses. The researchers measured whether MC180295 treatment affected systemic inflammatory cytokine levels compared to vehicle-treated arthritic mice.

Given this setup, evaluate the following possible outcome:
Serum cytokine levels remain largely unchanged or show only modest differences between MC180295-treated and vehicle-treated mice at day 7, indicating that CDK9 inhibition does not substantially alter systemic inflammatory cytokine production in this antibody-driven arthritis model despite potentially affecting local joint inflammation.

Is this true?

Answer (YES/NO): NO